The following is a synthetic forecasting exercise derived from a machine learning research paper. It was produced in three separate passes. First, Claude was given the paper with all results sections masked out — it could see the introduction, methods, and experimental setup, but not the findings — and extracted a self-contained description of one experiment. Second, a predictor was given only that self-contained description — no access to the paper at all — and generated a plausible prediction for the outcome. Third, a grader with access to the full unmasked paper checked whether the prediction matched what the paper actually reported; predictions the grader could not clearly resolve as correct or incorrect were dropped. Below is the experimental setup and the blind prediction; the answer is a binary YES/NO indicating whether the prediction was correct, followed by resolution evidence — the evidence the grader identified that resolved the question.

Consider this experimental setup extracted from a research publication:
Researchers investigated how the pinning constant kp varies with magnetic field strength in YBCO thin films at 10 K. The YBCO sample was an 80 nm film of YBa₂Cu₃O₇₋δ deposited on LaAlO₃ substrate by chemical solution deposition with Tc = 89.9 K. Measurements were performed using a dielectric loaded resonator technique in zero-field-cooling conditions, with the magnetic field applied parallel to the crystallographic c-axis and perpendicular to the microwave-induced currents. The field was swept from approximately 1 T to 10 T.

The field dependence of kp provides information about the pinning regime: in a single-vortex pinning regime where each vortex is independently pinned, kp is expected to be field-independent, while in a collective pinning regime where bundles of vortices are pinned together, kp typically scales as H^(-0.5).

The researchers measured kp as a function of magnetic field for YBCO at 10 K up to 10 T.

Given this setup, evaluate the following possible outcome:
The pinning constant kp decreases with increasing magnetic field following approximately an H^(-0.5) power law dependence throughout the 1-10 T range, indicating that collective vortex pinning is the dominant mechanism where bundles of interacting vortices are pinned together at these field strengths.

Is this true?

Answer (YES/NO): NO